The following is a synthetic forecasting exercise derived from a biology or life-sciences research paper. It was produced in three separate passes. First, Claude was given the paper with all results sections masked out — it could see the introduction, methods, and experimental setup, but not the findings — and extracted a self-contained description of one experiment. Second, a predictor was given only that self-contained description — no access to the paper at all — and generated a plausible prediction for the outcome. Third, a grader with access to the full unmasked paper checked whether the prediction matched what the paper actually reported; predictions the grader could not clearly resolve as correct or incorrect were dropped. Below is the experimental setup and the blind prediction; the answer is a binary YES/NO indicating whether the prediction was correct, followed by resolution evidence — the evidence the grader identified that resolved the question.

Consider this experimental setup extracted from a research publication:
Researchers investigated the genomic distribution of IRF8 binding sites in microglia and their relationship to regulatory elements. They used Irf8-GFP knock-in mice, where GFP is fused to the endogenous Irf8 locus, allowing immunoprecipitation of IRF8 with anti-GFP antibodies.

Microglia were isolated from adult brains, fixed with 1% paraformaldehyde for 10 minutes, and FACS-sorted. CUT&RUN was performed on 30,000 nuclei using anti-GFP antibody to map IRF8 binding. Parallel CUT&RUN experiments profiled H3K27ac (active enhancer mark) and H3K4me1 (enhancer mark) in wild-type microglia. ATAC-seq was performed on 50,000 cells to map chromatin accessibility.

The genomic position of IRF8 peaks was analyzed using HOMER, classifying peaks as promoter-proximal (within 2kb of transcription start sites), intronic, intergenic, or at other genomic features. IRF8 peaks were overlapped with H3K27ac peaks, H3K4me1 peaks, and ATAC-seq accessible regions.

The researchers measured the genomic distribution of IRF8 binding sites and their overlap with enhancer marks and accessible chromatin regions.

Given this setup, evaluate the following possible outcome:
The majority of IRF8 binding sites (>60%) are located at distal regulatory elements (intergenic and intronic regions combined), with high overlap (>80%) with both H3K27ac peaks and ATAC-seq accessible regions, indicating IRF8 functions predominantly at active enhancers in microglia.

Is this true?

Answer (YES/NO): NO